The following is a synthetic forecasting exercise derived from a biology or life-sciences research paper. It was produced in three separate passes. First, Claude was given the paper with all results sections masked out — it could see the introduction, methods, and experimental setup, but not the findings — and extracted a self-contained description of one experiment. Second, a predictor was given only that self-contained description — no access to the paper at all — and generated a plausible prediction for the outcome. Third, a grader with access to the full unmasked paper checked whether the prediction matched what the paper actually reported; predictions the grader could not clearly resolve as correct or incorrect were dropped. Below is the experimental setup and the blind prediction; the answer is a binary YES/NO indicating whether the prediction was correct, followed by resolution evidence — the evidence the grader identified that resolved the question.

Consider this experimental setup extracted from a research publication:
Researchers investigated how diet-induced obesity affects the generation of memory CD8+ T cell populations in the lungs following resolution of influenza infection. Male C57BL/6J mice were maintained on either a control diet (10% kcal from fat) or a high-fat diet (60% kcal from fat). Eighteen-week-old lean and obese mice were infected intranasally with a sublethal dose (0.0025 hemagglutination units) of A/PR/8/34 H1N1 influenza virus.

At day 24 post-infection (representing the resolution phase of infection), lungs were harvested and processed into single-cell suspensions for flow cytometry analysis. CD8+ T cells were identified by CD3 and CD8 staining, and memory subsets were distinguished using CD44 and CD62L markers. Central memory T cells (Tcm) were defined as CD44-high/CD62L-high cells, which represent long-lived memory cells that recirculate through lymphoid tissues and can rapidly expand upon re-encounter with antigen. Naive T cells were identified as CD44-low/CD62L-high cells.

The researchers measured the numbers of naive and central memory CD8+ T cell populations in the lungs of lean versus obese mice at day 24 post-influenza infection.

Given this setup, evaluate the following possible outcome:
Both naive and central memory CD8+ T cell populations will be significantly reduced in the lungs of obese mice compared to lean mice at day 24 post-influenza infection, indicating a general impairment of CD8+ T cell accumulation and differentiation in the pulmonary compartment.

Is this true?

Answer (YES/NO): YES